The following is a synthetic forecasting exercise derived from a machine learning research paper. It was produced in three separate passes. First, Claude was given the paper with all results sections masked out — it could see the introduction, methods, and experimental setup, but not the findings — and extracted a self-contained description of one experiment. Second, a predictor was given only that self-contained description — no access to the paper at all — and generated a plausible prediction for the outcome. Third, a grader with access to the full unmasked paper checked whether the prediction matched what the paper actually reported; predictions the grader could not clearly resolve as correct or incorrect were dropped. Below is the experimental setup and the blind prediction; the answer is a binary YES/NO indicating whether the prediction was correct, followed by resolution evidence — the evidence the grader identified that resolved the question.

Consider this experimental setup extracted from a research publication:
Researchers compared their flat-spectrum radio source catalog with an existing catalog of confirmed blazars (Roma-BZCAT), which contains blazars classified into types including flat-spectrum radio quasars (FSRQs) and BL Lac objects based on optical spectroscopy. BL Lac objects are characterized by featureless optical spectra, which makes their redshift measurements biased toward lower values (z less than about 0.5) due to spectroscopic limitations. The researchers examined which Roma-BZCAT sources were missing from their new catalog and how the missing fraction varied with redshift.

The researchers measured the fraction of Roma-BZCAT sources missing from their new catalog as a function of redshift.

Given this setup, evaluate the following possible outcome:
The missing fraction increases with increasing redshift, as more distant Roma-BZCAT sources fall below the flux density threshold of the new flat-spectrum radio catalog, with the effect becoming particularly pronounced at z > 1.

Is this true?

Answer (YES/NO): NO